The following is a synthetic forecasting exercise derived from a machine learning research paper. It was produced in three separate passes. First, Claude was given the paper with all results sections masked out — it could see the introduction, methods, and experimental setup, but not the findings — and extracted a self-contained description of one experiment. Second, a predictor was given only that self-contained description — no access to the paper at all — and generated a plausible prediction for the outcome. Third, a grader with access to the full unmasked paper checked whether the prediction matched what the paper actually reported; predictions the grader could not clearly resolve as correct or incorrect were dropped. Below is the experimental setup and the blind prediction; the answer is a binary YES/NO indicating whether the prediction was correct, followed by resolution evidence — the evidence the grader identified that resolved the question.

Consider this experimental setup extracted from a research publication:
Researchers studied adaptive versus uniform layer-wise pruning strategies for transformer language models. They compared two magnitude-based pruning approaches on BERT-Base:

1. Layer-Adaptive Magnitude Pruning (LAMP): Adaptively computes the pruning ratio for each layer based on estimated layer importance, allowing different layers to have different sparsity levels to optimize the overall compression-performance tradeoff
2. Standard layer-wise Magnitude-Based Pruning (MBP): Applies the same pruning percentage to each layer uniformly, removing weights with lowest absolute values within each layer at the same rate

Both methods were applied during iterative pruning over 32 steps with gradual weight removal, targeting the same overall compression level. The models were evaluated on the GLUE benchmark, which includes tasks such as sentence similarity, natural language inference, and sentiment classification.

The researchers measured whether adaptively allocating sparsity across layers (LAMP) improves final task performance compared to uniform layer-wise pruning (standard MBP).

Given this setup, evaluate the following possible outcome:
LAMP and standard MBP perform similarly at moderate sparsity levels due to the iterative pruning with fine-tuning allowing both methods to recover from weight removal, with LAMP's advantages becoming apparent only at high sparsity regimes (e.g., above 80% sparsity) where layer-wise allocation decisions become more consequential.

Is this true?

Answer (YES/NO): NO